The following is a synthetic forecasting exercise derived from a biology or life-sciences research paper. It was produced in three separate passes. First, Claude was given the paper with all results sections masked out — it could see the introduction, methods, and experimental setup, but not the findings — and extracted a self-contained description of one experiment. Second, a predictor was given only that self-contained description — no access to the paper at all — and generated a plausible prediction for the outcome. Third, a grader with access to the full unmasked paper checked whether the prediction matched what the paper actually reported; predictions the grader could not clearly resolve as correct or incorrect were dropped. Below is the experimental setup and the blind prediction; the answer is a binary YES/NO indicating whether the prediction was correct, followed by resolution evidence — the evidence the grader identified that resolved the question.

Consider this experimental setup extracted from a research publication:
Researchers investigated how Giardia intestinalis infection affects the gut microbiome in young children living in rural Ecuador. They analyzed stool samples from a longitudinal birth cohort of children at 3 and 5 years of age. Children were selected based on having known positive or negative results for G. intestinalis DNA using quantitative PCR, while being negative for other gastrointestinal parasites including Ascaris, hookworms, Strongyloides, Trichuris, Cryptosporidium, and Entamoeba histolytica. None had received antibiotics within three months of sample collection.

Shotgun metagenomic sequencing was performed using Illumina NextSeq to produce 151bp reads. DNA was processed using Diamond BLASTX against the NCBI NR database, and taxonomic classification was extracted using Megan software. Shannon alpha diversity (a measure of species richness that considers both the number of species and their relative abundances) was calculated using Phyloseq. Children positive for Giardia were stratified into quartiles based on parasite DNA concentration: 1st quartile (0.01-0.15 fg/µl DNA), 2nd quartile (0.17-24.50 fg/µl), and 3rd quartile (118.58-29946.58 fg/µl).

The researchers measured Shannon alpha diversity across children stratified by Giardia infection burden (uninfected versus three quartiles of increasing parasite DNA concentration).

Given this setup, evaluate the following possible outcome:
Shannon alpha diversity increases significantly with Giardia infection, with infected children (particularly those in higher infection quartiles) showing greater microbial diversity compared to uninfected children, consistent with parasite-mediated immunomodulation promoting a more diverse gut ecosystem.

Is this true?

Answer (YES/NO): NO